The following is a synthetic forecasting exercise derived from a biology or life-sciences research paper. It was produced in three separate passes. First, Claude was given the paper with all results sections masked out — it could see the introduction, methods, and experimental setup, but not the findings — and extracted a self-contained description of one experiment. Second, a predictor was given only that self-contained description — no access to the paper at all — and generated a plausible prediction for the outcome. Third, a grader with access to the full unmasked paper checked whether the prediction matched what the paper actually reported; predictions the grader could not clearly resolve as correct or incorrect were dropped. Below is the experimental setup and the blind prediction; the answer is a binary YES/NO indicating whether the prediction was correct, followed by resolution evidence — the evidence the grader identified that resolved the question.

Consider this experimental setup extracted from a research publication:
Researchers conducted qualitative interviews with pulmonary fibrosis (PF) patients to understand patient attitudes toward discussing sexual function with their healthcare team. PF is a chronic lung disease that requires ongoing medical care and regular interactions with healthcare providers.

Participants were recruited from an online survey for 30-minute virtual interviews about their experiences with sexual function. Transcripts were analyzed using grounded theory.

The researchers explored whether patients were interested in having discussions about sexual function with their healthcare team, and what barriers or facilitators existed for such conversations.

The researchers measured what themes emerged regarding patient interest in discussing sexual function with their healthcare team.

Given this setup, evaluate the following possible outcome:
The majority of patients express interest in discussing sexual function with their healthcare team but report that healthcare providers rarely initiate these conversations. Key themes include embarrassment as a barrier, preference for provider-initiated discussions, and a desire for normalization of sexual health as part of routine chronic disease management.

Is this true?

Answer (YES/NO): NO